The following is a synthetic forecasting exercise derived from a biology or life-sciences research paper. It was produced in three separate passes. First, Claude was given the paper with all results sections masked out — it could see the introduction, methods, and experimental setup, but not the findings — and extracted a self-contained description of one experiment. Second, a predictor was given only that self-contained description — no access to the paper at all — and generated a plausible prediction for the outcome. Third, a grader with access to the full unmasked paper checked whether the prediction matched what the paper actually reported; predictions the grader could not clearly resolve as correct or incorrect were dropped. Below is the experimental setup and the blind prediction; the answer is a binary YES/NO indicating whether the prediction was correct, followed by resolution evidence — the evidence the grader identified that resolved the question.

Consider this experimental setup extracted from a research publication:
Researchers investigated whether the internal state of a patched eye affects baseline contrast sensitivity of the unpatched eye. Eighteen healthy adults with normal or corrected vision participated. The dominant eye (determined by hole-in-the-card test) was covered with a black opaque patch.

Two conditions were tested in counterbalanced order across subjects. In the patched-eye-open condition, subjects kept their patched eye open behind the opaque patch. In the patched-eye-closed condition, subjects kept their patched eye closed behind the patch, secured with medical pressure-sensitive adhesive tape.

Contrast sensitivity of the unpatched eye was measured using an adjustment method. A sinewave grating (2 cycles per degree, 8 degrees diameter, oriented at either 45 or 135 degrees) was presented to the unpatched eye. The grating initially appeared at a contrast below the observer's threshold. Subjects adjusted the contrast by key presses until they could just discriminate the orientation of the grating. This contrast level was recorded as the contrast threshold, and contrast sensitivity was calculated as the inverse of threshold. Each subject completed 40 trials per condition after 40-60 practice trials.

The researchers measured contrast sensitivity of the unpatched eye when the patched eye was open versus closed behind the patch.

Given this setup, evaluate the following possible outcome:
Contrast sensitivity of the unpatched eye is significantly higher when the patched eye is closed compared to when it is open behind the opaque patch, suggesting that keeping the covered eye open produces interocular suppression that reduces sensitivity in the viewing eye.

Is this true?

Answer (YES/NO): NO